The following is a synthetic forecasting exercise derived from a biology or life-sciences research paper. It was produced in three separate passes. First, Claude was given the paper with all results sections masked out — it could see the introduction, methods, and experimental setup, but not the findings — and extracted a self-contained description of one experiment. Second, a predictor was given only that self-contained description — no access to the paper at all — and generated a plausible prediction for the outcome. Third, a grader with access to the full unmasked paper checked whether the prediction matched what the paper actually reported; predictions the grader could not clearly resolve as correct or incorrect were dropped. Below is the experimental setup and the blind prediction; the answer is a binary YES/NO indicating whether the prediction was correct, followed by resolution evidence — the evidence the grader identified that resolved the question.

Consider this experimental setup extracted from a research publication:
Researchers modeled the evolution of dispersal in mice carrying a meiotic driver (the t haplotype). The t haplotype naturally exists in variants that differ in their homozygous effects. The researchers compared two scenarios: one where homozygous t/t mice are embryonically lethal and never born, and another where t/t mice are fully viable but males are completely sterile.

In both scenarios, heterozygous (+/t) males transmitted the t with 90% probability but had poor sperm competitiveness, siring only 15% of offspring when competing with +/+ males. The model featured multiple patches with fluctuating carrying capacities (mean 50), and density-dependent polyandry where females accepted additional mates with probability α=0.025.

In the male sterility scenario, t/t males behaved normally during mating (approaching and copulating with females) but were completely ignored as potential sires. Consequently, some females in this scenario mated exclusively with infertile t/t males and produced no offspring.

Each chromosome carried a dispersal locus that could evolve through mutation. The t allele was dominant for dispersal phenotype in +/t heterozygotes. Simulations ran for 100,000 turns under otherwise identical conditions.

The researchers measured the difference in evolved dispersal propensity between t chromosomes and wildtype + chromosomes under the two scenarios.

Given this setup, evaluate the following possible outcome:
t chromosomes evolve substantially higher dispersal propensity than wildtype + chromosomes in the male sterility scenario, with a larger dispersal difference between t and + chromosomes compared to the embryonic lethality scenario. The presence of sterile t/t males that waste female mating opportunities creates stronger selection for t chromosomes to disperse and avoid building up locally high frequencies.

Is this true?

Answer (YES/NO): YES